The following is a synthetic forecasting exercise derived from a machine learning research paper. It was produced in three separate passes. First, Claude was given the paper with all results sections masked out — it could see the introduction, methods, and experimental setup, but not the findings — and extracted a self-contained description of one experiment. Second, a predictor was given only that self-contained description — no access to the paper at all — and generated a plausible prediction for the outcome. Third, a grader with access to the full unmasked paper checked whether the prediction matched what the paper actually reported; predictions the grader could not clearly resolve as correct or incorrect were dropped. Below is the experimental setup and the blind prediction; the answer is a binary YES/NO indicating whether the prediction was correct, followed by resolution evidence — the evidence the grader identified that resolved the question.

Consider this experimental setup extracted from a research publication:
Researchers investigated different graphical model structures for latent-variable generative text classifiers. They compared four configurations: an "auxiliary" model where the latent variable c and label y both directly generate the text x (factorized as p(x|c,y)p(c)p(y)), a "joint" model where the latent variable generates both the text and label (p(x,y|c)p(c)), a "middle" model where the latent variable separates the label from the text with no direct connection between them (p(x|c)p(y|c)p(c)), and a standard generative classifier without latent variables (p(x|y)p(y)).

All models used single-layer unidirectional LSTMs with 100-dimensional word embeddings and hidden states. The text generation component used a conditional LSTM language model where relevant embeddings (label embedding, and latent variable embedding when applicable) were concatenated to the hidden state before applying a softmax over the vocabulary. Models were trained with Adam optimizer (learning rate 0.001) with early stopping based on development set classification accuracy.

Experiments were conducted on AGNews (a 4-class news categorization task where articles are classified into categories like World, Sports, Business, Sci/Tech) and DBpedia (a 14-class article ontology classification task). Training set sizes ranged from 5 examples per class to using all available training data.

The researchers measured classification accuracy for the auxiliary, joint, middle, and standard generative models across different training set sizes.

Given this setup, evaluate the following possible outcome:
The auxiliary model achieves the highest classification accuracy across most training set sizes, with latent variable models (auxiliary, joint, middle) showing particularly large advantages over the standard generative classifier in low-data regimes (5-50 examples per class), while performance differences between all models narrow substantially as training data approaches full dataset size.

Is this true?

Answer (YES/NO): NO